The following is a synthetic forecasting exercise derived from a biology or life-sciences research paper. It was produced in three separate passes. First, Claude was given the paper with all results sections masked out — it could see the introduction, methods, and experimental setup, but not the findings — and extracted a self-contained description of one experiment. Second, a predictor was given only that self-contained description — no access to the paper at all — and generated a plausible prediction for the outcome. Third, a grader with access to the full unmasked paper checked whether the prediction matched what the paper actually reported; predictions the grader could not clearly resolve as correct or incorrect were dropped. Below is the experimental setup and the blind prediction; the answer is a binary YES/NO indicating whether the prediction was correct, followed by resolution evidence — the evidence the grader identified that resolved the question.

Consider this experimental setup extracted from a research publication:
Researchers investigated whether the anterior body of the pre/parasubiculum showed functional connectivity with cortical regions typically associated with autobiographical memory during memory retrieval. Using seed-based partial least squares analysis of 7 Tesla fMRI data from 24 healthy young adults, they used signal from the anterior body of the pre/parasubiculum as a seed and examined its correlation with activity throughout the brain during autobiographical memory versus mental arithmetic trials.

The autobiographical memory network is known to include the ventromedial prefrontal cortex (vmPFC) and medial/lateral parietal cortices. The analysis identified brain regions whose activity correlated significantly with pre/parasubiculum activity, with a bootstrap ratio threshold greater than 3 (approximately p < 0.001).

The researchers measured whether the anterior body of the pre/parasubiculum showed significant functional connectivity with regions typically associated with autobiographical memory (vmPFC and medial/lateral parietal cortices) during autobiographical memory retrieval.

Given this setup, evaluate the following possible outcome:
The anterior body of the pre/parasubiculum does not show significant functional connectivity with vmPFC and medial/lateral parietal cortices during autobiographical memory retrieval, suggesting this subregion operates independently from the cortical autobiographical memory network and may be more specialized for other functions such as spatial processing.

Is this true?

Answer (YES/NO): NO